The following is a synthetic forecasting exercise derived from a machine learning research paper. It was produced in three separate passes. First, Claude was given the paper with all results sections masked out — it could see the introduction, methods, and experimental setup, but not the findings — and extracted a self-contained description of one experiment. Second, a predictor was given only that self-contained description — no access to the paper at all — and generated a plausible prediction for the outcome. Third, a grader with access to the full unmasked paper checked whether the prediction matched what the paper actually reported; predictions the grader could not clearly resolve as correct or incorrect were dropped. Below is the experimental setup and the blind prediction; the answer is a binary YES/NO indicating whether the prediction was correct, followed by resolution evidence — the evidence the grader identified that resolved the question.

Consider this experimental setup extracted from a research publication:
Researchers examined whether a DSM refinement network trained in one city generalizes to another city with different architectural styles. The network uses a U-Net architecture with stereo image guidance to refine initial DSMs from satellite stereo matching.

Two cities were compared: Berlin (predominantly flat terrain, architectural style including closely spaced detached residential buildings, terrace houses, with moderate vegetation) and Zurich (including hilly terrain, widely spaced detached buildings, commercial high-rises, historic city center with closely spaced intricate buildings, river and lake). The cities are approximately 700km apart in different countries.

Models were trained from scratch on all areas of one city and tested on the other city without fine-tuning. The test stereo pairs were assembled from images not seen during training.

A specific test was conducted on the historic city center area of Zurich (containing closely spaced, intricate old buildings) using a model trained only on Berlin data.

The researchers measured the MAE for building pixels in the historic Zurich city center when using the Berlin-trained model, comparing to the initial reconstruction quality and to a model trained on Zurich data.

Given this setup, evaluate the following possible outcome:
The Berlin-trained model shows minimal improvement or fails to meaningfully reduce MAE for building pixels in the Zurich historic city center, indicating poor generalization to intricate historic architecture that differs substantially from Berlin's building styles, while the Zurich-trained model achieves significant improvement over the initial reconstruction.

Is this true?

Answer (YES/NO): NO